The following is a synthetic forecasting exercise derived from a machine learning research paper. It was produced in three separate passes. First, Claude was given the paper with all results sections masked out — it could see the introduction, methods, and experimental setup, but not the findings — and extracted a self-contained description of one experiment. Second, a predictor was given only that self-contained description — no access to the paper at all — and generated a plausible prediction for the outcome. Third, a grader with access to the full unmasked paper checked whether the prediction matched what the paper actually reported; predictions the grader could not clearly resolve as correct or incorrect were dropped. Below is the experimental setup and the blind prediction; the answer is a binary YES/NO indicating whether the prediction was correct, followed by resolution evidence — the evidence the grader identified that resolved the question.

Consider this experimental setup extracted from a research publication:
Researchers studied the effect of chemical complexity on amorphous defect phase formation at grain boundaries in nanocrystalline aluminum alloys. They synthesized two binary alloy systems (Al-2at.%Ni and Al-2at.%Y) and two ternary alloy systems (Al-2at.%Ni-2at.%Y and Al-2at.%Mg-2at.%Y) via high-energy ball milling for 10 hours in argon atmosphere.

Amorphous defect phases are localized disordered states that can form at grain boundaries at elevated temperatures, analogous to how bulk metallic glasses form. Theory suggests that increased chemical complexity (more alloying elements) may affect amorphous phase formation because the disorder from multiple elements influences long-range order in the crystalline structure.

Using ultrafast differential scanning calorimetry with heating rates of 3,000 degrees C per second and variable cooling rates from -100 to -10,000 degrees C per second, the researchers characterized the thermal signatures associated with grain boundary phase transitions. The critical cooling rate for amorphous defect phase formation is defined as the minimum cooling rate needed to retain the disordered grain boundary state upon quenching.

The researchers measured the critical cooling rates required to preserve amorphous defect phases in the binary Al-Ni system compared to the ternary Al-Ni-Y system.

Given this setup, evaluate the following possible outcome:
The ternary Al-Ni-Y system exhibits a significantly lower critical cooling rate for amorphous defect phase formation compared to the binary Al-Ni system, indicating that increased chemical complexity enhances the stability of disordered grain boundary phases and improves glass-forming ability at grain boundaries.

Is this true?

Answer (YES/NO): YES